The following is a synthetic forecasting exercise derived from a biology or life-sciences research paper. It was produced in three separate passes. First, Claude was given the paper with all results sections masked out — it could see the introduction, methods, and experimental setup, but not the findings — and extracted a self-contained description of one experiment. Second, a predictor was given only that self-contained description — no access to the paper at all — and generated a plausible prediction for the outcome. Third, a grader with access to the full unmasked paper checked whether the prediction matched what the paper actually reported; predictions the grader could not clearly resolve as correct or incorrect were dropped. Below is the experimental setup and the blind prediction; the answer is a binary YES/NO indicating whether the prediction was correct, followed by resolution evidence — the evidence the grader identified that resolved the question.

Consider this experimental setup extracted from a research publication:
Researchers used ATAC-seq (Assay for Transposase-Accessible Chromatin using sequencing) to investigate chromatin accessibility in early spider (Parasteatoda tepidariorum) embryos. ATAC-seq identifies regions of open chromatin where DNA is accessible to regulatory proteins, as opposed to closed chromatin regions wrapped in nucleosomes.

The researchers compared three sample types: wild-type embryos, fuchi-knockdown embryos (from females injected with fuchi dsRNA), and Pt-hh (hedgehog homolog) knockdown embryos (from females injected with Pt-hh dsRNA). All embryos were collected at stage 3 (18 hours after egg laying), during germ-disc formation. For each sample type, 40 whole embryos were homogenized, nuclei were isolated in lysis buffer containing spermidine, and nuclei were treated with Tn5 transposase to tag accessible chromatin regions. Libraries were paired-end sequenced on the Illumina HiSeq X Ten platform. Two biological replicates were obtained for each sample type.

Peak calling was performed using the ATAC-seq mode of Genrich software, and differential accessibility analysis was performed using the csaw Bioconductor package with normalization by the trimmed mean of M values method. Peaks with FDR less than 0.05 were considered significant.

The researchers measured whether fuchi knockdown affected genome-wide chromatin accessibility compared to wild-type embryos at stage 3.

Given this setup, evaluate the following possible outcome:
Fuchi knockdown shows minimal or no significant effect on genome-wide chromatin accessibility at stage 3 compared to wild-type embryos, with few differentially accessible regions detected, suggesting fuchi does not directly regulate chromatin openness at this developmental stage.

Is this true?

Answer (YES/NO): NO